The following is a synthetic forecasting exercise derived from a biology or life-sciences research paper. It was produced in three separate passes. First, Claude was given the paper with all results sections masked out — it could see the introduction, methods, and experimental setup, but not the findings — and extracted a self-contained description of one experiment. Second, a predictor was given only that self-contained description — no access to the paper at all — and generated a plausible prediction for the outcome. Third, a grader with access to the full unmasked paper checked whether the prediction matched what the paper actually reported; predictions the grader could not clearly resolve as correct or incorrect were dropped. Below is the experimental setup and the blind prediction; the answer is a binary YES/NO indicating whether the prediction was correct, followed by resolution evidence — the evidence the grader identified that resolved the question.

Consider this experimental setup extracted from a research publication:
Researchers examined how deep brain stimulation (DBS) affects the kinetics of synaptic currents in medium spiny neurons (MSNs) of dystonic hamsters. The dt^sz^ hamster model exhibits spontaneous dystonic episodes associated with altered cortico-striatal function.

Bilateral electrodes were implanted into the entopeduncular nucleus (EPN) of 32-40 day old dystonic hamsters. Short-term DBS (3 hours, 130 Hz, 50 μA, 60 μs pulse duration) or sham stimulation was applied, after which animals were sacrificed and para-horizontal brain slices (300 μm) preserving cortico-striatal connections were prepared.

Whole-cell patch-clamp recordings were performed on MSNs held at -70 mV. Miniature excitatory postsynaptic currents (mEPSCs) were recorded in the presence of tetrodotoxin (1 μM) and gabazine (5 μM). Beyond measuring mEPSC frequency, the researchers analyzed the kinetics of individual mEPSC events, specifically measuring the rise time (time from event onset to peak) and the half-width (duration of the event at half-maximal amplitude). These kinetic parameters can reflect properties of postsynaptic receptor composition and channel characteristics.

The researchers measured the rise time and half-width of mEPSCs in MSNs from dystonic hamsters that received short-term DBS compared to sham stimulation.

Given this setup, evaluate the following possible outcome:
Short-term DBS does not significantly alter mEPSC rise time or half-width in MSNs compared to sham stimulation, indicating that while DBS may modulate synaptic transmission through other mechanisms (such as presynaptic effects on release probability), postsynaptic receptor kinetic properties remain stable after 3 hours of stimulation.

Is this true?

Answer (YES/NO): NO